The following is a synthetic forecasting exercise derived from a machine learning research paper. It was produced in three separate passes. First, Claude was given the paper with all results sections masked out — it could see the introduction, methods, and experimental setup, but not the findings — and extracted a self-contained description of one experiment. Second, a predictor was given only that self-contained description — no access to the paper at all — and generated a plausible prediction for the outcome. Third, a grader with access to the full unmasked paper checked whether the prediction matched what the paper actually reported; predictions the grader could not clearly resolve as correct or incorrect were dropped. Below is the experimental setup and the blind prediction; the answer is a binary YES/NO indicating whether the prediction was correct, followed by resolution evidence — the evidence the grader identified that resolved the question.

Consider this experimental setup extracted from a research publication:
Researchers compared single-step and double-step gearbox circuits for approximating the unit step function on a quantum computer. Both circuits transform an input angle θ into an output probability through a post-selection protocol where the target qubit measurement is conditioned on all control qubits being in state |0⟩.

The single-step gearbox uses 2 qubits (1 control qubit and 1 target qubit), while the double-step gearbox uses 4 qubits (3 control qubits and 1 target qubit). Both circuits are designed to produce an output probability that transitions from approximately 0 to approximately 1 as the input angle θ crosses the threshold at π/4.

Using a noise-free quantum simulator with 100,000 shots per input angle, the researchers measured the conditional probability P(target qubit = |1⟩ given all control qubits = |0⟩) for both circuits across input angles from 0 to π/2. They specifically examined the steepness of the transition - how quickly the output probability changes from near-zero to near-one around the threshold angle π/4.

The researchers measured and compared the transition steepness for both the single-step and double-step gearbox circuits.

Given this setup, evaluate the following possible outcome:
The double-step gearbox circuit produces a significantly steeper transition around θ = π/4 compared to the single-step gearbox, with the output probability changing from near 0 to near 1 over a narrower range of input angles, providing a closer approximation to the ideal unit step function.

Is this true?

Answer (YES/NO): YES